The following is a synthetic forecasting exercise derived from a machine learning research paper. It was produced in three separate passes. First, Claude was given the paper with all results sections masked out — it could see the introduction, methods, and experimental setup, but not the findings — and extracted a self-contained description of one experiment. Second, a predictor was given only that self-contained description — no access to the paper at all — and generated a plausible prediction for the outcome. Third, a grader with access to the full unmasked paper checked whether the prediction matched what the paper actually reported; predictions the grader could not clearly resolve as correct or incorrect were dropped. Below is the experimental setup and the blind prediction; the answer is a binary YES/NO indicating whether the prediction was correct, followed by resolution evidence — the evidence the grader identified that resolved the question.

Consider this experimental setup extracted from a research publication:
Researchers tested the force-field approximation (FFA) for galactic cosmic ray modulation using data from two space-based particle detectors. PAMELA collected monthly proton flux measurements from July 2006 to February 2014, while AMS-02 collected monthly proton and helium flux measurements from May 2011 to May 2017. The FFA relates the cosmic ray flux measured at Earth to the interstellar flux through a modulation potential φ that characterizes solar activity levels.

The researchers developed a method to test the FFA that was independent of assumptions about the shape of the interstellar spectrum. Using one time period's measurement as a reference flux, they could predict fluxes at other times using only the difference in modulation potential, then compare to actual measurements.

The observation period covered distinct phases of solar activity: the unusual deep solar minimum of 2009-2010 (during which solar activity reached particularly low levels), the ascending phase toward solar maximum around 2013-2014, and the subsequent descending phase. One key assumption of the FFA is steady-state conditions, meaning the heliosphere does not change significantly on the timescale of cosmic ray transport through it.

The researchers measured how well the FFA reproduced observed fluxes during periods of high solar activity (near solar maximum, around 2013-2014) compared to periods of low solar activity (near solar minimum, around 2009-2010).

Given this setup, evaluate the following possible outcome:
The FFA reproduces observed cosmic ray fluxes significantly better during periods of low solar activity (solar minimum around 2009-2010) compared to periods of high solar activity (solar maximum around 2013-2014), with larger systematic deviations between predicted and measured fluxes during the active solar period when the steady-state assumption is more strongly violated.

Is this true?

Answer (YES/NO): YES